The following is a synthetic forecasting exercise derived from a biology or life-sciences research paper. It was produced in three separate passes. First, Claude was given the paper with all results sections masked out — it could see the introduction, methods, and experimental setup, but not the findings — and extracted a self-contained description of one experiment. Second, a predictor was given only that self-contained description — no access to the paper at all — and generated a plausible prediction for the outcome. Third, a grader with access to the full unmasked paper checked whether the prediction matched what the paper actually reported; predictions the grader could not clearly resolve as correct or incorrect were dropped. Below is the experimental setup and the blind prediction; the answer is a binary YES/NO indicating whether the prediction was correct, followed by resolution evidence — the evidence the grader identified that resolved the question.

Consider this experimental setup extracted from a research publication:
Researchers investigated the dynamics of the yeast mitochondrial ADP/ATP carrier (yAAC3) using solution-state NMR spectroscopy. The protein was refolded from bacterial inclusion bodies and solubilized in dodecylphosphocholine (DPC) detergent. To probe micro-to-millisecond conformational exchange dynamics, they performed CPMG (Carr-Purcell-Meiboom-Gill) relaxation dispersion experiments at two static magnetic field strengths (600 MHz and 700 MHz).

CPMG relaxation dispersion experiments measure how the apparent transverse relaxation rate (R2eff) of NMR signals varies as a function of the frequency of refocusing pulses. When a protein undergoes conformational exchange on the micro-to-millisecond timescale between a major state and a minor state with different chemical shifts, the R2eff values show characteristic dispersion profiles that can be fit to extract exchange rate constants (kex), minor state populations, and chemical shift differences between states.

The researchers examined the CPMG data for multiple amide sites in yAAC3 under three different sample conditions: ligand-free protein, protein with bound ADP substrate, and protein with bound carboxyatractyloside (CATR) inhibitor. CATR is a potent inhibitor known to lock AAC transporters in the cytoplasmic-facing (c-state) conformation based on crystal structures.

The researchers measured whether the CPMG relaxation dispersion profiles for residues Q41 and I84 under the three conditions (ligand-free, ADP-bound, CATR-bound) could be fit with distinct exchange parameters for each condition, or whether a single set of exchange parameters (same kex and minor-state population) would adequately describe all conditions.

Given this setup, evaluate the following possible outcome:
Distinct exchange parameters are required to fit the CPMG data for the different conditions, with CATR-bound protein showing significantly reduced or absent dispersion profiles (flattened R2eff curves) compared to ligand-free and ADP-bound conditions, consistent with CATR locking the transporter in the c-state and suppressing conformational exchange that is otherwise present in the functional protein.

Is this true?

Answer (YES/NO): NO